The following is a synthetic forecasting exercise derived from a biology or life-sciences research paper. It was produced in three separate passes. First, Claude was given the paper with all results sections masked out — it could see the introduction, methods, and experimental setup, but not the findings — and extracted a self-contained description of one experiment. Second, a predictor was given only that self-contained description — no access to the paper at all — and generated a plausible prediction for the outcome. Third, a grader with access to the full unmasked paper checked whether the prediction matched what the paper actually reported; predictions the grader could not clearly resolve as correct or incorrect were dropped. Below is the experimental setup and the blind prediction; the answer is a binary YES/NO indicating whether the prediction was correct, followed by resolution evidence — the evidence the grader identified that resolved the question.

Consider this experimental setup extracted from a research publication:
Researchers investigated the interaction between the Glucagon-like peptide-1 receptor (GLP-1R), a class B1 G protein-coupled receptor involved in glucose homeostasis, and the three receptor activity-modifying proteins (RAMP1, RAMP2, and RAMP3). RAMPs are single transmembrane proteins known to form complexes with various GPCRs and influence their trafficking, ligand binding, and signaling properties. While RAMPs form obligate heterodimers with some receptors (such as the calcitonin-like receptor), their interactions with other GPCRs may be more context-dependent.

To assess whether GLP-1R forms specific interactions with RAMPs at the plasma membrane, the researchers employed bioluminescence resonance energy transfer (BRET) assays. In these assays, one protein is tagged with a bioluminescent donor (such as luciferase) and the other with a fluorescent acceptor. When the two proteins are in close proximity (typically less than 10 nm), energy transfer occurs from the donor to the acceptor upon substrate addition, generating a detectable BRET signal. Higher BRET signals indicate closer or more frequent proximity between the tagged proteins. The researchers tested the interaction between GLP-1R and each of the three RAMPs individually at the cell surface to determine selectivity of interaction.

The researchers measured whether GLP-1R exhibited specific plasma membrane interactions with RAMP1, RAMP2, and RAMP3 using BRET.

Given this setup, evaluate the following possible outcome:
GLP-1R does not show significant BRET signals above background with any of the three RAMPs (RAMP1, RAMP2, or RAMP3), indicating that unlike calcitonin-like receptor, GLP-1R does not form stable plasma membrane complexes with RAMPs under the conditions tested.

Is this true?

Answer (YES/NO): NO